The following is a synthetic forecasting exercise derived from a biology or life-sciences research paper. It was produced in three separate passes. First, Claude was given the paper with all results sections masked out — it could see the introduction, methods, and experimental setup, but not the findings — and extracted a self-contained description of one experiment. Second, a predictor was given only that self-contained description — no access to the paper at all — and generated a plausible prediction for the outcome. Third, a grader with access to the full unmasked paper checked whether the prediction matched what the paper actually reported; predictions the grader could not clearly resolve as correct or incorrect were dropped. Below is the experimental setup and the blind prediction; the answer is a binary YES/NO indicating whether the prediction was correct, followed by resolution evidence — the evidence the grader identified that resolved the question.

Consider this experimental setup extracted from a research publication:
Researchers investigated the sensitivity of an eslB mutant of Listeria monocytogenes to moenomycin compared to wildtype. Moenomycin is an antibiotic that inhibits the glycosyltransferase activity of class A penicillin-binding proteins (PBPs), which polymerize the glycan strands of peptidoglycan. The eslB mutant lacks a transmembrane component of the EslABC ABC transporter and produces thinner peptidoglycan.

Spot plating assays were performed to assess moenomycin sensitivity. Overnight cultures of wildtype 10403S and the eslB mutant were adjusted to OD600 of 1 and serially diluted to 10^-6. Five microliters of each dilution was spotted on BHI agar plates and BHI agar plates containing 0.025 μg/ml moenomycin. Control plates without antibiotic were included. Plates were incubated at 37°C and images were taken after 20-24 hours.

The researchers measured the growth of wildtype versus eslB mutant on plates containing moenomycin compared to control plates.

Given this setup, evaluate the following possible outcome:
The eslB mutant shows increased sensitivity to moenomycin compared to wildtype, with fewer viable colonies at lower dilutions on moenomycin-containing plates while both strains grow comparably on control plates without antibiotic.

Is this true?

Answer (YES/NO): NO